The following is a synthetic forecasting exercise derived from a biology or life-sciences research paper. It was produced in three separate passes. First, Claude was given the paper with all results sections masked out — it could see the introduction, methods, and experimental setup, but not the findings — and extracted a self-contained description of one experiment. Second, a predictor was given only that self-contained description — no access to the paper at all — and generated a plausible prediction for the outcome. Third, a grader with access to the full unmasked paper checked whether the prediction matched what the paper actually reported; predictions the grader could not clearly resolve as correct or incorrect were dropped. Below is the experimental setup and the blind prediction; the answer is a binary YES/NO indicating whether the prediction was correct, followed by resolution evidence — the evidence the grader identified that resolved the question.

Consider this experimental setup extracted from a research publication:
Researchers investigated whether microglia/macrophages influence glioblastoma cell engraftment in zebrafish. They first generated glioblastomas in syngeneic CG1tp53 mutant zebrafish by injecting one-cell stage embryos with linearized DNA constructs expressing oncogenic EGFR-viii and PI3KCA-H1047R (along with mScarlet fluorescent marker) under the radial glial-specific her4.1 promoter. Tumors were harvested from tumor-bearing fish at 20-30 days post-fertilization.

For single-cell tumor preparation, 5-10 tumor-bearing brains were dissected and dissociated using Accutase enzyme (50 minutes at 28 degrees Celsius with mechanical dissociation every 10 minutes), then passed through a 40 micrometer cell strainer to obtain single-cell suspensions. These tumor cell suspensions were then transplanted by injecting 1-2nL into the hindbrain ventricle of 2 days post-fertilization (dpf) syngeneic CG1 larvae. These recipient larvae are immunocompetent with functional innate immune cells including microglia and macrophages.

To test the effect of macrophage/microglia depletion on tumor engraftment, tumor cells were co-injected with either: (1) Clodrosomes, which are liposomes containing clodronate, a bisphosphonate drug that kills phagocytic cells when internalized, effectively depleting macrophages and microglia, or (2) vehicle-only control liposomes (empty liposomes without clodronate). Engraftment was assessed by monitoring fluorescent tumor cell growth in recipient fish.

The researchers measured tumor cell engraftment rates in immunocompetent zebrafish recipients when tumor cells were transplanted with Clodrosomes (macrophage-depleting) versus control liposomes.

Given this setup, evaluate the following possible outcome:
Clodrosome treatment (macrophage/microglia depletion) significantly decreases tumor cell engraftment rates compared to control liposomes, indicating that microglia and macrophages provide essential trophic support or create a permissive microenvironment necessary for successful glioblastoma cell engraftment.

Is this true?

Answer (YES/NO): NO